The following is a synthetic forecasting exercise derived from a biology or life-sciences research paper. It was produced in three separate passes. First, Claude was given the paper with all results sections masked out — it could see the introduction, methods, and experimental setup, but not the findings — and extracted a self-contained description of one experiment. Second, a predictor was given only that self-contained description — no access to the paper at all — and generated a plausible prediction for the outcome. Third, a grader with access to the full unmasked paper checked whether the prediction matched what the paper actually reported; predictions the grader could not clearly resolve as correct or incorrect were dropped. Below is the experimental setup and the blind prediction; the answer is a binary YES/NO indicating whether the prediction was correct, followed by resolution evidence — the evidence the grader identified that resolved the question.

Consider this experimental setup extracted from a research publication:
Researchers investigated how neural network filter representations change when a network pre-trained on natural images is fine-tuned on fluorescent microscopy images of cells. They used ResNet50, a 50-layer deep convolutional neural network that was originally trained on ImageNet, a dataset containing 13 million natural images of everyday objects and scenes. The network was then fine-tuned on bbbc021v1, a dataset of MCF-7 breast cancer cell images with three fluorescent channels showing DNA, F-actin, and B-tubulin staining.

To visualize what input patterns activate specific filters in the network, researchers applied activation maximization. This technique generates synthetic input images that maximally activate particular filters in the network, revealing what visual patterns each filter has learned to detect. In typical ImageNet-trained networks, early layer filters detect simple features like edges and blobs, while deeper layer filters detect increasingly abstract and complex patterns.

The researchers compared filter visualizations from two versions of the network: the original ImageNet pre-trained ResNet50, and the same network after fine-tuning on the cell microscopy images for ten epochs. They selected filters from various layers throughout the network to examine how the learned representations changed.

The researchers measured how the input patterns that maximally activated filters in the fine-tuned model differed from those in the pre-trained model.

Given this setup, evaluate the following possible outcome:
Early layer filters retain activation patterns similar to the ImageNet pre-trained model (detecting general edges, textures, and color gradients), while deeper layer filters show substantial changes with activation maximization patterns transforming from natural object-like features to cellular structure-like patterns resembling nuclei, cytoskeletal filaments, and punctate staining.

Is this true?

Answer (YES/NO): NO